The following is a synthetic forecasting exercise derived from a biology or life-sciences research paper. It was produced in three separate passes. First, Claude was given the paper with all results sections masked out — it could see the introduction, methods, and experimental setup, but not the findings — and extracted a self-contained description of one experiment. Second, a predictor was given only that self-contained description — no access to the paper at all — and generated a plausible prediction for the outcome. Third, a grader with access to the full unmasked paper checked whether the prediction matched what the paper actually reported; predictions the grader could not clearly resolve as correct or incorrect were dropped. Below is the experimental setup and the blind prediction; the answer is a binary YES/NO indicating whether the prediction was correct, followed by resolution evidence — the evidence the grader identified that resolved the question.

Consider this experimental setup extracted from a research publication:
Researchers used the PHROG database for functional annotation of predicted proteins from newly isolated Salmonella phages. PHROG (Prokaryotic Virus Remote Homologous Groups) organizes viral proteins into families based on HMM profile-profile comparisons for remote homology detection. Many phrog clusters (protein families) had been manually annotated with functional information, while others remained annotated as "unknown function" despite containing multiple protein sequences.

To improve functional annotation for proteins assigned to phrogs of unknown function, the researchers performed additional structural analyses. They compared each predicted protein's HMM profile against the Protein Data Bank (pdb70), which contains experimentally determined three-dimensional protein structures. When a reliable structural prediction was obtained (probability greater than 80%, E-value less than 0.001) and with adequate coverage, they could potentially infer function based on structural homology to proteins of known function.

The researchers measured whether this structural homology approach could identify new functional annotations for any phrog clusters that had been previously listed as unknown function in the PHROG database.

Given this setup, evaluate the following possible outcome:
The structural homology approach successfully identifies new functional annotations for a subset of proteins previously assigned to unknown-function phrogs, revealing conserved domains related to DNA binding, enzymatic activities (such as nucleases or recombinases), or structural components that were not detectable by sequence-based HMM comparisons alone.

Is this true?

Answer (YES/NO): YES